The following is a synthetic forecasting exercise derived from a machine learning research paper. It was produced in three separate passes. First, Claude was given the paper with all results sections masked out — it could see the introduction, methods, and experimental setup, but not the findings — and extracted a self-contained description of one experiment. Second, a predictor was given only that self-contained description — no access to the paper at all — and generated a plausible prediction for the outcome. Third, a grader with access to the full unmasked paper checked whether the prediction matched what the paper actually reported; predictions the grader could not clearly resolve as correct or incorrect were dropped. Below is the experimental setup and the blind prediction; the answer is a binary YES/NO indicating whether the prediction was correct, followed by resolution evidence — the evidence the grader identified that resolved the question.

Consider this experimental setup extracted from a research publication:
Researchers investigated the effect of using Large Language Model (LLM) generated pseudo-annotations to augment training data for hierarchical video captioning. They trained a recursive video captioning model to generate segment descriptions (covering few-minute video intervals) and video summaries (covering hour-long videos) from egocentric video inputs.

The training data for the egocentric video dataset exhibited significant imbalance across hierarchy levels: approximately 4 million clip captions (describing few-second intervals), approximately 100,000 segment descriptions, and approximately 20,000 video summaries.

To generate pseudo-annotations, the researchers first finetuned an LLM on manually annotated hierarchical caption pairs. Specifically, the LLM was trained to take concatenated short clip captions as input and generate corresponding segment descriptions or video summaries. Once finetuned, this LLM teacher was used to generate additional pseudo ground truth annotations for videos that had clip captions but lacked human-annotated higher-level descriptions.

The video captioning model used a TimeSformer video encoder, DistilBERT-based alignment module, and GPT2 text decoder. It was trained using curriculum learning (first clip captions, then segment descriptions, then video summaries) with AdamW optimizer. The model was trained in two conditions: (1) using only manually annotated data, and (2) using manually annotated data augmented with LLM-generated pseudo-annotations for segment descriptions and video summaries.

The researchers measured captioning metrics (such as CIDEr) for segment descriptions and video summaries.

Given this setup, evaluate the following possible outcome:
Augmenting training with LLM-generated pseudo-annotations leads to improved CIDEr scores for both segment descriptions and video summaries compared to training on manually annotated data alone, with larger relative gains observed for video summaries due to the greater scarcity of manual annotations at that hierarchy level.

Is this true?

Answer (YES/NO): NO